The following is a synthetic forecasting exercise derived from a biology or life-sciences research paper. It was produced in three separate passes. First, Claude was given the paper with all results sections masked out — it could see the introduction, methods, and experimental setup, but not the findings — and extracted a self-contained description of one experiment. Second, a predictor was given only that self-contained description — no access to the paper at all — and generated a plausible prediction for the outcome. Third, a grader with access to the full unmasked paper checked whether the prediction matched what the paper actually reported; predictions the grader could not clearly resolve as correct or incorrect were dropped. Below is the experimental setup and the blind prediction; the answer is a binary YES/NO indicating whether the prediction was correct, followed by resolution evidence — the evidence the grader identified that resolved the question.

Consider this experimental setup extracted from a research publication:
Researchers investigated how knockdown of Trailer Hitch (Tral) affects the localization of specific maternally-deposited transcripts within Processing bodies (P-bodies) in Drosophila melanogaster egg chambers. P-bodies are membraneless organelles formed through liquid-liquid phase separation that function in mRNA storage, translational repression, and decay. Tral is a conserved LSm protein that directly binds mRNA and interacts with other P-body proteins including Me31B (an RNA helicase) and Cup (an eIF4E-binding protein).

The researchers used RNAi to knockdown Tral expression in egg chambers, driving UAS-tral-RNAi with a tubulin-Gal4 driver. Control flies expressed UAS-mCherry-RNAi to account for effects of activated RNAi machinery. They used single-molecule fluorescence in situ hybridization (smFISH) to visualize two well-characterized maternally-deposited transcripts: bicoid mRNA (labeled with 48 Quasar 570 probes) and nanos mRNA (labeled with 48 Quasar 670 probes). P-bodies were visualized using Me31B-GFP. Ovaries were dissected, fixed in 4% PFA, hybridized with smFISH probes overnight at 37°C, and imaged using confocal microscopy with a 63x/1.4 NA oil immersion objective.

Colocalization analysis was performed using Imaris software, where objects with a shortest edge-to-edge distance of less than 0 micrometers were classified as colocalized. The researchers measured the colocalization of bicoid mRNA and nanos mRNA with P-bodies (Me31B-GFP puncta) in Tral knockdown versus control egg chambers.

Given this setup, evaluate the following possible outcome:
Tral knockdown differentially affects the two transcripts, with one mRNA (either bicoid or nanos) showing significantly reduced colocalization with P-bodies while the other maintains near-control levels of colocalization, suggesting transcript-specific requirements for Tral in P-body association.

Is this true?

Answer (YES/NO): YES